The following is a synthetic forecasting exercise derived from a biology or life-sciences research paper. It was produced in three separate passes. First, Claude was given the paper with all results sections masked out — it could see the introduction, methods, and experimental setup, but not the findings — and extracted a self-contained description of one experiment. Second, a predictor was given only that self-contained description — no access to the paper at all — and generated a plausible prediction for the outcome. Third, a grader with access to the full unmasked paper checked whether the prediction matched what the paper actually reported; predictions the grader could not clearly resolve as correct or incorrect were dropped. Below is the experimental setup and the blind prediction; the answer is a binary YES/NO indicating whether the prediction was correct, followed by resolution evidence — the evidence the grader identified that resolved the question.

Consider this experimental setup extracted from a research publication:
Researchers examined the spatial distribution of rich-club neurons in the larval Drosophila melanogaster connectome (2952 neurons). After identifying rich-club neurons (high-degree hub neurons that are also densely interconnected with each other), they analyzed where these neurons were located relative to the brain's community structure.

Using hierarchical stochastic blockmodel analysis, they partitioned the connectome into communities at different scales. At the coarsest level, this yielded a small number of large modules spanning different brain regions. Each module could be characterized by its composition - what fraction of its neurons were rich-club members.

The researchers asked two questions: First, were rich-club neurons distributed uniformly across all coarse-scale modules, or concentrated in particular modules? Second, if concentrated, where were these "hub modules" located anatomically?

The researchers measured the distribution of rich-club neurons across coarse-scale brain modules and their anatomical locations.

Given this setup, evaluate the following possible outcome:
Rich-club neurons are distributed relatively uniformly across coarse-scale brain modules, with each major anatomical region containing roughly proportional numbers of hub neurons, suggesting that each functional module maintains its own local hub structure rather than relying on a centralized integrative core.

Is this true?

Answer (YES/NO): NO